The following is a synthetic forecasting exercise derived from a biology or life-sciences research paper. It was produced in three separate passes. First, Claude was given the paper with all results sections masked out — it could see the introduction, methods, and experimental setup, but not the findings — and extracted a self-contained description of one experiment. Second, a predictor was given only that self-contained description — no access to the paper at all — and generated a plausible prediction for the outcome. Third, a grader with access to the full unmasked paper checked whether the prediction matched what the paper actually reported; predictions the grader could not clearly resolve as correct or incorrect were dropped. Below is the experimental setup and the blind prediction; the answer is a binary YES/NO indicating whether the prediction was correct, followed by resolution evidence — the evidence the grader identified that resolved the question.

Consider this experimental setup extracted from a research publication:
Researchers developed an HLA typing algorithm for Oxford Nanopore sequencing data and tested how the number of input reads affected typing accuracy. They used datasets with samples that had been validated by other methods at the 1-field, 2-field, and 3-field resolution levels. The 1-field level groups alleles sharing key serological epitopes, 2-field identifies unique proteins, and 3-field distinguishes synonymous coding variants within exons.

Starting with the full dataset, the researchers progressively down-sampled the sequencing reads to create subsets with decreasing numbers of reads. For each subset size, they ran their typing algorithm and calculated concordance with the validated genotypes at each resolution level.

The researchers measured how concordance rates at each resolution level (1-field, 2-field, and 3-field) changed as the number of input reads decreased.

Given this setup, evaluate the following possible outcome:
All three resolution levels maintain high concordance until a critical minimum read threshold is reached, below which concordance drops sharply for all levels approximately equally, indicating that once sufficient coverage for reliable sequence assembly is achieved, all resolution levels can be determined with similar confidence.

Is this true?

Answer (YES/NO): NO